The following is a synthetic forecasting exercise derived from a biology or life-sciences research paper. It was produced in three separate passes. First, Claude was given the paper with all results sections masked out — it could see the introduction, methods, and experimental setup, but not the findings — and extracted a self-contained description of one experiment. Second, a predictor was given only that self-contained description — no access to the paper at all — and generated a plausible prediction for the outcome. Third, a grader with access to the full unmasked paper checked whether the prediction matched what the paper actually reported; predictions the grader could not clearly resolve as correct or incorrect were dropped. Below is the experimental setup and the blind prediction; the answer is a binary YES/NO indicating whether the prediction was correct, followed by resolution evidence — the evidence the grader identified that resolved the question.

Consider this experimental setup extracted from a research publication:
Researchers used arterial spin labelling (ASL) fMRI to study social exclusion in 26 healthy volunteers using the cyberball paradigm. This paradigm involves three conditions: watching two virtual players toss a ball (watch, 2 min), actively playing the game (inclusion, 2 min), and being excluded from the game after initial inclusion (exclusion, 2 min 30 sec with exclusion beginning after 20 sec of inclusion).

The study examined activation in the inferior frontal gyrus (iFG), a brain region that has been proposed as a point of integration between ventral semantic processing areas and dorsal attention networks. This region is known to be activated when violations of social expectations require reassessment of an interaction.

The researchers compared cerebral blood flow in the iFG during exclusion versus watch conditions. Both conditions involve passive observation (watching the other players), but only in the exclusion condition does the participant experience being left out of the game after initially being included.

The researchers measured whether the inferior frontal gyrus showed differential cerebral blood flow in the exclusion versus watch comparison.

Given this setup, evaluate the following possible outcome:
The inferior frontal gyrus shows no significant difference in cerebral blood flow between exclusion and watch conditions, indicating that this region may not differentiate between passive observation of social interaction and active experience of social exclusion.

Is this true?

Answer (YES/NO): NO